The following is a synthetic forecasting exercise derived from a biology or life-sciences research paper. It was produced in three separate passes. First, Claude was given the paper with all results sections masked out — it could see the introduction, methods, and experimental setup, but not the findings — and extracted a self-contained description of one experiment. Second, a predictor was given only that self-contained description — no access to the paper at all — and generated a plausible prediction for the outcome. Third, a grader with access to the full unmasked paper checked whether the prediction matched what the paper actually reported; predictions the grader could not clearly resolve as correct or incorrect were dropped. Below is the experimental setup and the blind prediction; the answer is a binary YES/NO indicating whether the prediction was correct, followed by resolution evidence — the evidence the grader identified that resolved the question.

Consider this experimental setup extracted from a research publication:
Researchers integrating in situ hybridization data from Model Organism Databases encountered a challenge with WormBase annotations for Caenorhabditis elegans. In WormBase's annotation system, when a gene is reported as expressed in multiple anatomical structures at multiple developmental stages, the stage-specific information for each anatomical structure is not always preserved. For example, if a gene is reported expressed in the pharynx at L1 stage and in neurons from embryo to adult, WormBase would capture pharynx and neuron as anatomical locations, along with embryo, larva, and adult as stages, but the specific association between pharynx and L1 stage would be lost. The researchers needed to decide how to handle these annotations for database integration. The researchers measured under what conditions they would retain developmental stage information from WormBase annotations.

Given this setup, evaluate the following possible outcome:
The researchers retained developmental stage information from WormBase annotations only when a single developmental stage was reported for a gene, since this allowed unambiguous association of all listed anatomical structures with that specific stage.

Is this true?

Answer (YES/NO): NO